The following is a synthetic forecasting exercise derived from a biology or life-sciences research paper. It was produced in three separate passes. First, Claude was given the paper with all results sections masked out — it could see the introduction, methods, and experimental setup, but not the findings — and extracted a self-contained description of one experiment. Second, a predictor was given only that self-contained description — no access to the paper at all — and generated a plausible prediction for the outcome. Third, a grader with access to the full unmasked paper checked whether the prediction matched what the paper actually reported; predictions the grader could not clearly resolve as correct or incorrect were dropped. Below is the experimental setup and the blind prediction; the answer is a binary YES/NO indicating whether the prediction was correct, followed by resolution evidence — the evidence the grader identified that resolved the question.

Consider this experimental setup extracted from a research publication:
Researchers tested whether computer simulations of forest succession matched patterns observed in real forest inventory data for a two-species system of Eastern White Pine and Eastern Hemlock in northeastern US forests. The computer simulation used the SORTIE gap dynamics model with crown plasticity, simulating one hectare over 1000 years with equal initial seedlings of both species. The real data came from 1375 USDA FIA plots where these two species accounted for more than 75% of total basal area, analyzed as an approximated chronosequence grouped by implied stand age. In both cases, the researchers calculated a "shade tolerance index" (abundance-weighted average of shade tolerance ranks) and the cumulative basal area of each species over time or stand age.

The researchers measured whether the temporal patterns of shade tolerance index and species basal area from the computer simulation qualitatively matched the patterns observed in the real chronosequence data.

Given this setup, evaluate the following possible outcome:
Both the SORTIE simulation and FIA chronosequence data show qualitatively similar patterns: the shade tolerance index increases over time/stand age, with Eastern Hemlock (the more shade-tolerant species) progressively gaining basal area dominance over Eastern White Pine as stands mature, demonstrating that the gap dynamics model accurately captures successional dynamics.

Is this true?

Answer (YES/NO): NO